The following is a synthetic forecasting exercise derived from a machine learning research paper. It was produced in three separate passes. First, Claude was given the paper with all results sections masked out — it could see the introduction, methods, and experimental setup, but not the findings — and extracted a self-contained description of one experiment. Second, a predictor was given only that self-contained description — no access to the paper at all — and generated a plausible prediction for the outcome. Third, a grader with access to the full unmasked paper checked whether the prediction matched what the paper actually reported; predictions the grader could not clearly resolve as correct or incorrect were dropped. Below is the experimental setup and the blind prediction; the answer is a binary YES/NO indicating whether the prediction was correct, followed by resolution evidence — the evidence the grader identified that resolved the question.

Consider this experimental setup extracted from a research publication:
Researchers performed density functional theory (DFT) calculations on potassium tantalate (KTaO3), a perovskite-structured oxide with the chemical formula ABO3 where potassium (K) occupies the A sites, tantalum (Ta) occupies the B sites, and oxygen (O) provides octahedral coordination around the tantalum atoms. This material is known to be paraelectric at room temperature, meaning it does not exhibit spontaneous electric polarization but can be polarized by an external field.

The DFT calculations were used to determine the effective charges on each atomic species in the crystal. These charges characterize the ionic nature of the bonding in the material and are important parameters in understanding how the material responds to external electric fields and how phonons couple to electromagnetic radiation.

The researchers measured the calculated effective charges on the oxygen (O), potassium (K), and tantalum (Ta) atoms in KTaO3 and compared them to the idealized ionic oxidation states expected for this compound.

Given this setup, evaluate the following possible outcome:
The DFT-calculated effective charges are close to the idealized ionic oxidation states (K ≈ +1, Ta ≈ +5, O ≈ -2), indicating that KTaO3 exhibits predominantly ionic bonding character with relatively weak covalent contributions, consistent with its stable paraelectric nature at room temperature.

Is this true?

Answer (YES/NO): YES